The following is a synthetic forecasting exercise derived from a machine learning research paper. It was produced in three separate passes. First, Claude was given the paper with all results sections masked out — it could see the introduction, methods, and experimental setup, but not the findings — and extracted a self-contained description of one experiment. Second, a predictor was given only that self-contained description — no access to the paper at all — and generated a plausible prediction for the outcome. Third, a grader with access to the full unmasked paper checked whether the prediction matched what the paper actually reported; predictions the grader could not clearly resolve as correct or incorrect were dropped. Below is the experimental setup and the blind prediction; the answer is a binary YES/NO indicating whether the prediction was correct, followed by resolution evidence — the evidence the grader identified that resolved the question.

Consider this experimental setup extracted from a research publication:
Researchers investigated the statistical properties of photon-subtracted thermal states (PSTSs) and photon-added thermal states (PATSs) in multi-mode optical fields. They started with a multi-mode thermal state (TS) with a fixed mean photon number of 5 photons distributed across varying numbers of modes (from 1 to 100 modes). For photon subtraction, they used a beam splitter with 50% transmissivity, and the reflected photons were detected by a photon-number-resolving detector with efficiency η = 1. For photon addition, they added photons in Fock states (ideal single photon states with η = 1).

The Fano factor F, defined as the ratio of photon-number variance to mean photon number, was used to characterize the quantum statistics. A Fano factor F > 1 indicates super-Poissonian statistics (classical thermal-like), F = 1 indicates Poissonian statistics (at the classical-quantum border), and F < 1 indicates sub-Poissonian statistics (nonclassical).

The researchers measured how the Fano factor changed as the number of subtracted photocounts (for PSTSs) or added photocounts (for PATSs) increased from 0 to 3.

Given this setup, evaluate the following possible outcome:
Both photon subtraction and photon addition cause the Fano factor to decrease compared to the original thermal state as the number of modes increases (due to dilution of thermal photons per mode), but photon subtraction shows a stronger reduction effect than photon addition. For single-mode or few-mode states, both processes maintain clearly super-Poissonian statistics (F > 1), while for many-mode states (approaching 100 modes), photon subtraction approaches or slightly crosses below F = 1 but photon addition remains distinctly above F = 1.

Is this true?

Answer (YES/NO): NO